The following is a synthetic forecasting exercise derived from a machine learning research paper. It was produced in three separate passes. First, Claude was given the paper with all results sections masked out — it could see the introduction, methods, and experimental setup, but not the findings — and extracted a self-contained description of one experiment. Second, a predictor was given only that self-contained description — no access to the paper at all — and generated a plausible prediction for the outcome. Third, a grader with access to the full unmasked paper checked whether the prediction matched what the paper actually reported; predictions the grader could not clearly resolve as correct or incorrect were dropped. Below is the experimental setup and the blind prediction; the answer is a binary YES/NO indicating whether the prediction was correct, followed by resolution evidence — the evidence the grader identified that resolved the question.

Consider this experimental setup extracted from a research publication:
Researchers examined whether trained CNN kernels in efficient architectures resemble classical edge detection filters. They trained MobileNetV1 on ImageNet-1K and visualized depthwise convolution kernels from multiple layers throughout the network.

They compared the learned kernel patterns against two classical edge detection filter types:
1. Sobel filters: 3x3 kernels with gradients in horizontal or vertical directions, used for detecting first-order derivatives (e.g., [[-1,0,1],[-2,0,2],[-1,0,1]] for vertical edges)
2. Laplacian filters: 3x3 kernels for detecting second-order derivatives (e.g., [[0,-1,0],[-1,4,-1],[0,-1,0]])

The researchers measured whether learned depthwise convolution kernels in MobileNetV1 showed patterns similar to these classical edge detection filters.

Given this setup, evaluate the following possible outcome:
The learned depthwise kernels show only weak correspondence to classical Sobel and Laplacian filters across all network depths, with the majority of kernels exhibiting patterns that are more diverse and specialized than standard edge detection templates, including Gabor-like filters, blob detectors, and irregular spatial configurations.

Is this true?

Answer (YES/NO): NO